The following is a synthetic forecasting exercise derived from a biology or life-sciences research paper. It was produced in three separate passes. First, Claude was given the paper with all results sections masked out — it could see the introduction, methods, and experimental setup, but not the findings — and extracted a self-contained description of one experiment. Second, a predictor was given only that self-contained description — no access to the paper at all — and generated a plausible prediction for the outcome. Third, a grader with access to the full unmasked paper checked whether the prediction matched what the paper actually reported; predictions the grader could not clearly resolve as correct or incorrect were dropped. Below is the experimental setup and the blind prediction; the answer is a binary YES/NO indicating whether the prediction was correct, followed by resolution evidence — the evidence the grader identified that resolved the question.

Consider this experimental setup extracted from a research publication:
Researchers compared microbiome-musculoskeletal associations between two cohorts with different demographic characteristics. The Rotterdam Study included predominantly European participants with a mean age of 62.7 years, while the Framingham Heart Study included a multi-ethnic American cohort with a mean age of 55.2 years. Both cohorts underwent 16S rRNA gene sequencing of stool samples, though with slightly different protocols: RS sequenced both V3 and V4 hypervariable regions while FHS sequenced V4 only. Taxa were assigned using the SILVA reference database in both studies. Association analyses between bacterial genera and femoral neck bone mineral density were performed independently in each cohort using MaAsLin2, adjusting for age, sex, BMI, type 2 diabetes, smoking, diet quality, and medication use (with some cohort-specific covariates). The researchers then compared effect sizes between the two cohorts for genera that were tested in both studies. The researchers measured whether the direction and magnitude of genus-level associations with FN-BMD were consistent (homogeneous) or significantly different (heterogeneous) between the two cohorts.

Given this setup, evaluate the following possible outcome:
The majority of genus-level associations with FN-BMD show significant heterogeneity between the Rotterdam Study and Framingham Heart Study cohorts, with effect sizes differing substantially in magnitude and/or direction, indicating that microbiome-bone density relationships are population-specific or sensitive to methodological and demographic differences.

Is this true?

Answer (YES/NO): NO